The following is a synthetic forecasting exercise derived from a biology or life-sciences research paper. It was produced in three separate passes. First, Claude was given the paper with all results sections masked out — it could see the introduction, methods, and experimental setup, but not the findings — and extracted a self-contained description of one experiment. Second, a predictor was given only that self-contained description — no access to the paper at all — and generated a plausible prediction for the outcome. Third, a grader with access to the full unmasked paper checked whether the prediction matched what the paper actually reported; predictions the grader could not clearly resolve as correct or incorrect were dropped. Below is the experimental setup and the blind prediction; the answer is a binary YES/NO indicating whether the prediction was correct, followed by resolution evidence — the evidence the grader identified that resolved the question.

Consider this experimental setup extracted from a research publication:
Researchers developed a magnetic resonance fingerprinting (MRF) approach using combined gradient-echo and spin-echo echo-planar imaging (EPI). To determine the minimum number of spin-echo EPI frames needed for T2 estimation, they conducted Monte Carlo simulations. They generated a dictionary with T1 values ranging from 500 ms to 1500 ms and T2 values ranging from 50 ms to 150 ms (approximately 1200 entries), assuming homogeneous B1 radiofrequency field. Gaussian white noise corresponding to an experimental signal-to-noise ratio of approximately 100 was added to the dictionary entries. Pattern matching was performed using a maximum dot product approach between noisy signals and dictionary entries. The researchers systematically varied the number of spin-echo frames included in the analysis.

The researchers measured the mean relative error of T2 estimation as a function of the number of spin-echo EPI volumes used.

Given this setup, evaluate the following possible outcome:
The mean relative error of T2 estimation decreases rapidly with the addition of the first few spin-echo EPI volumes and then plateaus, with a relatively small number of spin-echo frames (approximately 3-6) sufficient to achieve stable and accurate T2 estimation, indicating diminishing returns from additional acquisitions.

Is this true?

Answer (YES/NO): NO